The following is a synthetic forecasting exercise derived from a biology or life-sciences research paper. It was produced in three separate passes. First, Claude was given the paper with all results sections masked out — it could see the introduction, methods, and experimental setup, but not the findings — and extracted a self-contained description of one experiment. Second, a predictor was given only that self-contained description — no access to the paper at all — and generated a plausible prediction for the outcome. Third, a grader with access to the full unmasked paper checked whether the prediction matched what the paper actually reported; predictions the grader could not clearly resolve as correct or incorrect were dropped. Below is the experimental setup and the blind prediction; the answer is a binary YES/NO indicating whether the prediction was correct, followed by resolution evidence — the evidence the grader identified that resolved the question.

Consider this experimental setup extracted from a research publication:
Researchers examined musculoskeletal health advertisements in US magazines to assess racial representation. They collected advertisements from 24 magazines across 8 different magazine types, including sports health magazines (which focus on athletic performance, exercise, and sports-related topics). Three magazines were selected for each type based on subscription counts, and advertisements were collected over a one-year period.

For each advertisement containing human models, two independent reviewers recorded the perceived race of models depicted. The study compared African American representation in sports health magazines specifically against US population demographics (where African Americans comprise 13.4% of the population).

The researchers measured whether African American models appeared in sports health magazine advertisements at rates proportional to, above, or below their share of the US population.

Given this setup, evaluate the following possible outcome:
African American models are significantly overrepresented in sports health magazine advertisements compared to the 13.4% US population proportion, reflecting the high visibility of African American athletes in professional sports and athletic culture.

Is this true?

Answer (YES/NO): YES